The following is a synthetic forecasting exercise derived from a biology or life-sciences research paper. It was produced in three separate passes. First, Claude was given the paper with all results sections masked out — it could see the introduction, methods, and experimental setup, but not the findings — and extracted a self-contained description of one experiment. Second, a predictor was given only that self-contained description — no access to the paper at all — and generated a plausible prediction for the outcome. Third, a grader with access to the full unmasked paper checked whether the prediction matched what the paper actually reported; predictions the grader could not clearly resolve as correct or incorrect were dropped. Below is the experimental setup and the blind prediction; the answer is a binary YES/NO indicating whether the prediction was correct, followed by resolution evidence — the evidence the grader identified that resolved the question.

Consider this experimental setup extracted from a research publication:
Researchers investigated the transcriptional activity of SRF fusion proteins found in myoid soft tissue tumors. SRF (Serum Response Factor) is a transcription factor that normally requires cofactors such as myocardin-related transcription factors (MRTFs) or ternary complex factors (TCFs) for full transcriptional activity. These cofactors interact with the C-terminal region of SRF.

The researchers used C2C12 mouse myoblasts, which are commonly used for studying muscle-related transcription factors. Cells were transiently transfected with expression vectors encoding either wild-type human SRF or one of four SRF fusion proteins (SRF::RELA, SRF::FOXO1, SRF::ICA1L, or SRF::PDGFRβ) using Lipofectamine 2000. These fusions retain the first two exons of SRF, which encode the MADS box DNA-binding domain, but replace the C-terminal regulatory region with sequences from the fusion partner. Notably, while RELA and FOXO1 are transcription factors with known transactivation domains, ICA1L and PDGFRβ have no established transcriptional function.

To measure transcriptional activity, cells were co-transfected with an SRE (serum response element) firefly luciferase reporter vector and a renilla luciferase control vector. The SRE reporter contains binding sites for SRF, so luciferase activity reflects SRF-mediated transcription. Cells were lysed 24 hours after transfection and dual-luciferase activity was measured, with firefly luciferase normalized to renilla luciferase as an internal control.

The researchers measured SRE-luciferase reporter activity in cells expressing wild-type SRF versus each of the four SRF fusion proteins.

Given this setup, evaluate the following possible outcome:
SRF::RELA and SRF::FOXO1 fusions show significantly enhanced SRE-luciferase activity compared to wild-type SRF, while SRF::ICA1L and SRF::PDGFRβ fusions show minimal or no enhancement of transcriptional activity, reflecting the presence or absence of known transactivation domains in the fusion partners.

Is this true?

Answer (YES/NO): NO